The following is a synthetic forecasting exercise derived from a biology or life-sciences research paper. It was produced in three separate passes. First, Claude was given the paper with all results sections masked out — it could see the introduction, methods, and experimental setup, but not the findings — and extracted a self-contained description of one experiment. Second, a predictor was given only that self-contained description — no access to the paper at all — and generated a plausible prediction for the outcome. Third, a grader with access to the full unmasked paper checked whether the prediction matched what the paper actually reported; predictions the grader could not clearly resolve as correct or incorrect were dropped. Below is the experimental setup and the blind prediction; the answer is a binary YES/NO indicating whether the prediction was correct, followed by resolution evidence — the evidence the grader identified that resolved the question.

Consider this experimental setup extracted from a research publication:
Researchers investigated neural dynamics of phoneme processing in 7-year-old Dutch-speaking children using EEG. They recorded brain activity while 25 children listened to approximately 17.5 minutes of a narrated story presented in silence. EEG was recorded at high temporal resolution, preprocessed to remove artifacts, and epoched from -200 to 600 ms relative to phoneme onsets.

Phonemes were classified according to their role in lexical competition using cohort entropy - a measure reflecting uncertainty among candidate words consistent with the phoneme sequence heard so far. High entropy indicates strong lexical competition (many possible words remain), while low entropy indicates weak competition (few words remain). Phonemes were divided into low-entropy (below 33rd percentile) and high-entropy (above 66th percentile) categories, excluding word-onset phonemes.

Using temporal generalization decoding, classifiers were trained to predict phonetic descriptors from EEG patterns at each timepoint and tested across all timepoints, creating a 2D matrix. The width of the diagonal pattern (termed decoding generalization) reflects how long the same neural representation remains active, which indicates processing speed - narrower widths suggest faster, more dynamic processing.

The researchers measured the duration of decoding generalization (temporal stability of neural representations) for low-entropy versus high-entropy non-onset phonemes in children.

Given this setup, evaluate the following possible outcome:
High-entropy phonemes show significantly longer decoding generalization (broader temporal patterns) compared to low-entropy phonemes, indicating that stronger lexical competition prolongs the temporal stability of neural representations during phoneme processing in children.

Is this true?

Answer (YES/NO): NO